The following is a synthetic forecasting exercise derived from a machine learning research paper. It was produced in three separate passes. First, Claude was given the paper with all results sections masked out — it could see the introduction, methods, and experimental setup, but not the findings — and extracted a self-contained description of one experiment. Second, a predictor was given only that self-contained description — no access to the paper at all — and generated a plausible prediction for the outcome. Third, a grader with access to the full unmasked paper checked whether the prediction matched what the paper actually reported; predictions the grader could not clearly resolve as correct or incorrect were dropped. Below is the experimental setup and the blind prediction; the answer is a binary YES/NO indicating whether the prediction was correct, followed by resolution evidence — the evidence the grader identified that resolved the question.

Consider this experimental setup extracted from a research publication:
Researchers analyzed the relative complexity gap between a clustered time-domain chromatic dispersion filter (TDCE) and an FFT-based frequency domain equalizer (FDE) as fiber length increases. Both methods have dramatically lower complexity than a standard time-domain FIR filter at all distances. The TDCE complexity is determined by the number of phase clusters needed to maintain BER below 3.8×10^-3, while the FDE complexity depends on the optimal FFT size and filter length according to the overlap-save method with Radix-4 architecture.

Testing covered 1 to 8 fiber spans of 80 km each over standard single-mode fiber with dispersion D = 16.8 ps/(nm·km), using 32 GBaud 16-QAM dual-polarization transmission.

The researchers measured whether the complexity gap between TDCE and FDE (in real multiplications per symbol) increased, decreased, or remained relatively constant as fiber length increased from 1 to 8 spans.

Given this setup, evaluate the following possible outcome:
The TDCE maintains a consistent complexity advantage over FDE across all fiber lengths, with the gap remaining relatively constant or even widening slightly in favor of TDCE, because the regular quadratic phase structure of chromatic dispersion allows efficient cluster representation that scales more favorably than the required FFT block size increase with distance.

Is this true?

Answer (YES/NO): NO